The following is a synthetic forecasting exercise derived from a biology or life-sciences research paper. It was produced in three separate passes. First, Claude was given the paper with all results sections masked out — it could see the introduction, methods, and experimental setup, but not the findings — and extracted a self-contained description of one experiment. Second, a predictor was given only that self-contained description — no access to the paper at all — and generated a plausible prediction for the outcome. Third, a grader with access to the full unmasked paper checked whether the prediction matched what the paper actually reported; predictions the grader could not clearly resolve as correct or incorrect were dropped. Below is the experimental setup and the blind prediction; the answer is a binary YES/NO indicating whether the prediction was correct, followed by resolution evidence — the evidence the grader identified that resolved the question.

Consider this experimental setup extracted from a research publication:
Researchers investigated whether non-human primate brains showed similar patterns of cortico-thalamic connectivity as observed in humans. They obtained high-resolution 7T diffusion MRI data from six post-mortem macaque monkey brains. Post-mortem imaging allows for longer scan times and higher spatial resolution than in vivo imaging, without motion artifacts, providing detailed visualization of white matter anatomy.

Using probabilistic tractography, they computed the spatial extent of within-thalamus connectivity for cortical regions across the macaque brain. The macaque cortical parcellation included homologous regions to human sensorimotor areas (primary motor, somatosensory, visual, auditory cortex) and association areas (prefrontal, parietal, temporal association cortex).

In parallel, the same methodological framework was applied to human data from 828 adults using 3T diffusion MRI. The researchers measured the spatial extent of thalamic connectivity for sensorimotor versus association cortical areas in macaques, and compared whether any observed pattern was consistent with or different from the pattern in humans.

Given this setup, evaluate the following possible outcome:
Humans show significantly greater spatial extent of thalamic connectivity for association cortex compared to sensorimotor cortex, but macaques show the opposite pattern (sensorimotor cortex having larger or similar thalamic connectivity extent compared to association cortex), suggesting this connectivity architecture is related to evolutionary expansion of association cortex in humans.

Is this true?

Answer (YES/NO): NO